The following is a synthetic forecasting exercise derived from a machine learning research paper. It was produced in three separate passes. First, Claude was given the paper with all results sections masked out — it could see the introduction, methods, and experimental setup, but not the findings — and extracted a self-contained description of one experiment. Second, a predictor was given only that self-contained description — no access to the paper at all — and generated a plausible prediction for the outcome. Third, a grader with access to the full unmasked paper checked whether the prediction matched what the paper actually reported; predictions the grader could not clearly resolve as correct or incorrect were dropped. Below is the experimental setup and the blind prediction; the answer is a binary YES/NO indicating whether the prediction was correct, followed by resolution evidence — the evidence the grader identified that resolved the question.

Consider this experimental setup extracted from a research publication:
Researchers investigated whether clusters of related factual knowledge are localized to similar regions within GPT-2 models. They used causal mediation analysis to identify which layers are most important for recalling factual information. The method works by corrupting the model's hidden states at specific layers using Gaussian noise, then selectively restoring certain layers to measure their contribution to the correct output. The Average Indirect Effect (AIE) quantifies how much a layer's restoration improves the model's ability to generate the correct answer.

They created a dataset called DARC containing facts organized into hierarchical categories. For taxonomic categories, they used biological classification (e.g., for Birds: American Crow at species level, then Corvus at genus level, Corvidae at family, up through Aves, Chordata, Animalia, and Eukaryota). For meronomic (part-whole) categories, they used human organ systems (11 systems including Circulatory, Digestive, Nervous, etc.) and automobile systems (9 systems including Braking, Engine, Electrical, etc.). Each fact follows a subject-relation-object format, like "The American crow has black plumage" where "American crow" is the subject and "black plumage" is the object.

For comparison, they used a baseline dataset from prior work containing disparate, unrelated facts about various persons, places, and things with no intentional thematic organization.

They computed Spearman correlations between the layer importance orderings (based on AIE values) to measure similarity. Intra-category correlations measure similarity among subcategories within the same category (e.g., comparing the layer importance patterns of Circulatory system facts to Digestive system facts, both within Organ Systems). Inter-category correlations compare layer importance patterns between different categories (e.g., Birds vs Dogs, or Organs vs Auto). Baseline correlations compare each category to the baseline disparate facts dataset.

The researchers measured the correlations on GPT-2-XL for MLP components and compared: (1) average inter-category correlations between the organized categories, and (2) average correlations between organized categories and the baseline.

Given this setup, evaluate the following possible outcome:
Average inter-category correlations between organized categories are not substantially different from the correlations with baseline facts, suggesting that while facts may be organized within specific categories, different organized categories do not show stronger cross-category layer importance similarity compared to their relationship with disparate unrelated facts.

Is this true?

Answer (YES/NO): NO